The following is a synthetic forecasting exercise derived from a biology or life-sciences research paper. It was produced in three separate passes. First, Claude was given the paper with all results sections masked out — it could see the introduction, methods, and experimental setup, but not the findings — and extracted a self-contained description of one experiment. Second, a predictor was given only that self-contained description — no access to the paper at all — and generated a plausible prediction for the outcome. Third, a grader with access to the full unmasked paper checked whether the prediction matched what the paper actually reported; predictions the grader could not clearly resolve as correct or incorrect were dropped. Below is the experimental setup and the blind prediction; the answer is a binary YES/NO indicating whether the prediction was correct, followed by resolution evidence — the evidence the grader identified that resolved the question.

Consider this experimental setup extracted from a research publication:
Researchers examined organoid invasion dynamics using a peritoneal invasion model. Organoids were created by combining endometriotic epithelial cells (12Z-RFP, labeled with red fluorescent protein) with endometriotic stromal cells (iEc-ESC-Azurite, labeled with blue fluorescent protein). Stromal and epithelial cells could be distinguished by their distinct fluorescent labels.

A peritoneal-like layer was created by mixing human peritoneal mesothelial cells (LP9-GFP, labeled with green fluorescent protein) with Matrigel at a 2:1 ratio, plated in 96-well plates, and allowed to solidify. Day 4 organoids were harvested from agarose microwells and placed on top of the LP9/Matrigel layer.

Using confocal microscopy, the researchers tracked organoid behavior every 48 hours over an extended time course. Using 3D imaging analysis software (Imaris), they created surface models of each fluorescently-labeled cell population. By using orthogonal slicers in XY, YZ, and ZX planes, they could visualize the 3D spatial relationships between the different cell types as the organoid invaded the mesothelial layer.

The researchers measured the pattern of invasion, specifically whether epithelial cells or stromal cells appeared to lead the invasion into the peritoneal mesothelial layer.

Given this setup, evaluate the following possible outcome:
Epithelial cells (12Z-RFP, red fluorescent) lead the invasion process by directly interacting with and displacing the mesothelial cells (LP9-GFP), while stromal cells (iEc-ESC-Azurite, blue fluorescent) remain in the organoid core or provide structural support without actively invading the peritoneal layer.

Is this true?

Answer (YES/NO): NO